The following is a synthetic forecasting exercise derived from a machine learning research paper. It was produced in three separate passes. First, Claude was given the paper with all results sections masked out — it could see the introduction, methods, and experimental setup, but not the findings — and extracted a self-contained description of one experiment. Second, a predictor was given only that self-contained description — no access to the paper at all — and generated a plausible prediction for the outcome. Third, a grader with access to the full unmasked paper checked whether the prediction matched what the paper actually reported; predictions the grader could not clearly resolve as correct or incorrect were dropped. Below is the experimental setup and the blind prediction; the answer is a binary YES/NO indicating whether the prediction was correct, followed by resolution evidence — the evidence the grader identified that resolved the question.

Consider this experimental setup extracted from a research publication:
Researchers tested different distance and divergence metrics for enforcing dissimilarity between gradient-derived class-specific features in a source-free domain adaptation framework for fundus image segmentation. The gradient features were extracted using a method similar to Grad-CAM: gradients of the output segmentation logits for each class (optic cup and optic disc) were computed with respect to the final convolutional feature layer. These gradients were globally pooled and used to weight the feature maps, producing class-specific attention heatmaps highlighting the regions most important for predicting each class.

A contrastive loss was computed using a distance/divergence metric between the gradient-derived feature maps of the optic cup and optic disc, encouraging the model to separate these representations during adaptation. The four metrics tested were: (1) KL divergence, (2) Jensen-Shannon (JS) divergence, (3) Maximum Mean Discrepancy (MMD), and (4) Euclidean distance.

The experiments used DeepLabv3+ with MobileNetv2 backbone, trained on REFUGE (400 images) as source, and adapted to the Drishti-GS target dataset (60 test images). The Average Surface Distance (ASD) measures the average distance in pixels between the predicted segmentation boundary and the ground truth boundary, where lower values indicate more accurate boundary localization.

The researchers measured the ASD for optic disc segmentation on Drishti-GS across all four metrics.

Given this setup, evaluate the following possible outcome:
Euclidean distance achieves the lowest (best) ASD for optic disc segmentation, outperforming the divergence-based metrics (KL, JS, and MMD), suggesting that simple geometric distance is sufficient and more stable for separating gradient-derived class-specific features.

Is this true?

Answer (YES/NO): NO